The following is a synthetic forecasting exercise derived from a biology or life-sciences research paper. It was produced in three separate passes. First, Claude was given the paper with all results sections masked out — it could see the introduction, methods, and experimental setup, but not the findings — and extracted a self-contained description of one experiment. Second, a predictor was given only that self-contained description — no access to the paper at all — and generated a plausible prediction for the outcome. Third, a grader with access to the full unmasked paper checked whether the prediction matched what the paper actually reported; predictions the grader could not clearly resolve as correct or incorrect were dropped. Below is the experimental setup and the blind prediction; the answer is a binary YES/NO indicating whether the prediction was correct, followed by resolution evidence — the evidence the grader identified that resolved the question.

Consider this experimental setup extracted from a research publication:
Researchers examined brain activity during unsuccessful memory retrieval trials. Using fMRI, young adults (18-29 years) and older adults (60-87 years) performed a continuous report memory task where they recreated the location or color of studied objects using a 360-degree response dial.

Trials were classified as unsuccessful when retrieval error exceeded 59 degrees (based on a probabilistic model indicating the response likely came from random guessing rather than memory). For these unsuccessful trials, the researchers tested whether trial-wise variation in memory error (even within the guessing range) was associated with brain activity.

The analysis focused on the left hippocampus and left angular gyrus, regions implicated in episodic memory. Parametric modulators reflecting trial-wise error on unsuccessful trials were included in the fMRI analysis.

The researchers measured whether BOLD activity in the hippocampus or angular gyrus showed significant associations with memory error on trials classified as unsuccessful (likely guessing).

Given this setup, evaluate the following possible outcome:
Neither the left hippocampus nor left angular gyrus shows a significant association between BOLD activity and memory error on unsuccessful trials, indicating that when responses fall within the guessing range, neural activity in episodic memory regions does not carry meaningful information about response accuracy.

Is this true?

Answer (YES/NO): YES